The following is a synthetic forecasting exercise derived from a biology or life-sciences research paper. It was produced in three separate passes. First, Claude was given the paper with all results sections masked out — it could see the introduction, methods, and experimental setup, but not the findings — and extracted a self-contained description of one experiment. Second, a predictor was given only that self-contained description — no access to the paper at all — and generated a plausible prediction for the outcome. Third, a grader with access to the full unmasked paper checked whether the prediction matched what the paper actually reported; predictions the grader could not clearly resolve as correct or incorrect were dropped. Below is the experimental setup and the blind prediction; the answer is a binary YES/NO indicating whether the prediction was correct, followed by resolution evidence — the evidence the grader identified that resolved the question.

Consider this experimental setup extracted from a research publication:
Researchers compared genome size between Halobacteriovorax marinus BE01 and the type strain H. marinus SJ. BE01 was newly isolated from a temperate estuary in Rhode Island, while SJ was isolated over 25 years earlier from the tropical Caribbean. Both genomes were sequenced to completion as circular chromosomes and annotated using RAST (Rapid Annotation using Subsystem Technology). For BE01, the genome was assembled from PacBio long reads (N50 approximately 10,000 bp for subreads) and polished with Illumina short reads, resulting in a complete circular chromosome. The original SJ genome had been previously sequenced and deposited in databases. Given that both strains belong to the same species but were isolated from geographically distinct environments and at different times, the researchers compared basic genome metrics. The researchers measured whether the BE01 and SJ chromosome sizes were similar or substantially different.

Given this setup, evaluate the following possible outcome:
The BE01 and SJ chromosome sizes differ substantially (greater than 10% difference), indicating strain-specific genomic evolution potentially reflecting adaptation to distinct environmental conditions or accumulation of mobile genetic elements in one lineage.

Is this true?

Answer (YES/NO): NO